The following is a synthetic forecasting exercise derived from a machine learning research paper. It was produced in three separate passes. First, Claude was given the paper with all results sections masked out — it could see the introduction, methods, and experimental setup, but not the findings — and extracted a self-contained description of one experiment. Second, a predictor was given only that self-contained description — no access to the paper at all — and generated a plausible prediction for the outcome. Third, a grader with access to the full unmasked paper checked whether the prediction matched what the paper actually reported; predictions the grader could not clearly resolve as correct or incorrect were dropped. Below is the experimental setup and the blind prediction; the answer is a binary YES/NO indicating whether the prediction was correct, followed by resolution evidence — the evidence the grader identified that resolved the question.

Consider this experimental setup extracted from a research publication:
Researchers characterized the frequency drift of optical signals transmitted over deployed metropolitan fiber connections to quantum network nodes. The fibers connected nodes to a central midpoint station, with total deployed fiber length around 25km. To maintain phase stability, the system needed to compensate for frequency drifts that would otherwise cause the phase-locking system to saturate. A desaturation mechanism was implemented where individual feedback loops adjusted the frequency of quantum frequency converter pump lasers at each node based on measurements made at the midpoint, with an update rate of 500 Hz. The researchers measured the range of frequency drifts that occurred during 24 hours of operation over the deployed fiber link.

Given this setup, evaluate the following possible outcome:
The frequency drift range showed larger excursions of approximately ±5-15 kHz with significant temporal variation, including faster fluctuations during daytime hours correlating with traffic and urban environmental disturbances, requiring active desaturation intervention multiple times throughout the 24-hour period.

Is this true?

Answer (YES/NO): NO